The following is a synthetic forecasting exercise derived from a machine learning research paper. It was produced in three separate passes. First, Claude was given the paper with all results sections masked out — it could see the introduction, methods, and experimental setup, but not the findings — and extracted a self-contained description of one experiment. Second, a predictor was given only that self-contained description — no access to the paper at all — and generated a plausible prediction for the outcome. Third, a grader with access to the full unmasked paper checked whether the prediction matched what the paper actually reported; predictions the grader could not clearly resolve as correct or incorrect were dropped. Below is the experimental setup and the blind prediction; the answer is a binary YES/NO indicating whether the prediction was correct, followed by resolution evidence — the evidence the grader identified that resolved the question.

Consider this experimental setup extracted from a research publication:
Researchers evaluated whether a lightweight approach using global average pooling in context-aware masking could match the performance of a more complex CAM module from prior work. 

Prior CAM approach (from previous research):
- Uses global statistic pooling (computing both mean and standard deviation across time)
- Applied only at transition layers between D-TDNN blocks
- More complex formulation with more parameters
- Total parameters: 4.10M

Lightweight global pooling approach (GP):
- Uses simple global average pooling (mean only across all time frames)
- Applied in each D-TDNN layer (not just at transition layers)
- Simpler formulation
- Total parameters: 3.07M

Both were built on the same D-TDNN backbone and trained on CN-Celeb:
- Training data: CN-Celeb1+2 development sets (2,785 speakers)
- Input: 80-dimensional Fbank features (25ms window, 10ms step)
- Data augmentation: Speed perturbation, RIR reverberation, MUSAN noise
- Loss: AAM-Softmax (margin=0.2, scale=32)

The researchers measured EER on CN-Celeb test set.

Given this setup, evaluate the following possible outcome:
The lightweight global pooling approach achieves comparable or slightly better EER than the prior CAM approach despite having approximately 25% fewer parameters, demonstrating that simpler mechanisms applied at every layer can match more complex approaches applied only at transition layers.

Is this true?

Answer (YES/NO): YES